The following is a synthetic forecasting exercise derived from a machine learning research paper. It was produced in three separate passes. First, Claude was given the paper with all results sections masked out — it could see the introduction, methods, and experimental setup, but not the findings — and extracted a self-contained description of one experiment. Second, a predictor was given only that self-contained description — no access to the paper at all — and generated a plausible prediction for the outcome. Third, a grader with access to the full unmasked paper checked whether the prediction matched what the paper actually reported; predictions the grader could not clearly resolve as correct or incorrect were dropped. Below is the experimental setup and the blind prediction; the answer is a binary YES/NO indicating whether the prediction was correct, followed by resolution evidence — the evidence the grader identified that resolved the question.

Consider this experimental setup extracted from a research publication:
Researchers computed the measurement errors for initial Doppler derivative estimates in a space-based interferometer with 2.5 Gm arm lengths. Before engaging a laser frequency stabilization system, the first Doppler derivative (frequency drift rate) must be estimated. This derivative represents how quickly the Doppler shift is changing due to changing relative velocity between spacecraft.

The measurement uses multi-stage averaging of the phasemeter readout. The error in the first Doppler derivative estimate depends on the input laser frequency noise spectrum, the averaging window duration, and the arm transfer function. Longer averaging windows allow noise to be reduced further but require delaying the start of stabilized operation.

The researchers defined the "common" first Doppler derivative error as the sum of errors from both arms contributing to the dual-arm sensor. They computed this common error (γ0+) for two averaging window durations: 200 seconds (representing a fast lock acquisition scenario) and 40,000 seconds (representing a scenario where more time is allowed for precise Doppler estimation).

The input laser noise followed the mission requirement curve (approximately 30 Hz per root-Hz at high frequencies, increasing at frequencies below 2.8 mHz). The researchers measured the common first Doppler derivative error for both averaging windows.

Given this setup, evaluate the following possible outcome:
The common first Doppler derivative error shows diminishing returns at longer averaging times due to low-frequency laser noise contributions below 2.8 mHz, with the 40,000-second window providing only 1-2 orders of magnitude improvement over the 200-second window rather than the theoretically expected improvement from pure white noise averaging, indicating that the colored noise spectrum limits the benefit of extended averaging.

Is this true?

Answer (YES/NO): NO